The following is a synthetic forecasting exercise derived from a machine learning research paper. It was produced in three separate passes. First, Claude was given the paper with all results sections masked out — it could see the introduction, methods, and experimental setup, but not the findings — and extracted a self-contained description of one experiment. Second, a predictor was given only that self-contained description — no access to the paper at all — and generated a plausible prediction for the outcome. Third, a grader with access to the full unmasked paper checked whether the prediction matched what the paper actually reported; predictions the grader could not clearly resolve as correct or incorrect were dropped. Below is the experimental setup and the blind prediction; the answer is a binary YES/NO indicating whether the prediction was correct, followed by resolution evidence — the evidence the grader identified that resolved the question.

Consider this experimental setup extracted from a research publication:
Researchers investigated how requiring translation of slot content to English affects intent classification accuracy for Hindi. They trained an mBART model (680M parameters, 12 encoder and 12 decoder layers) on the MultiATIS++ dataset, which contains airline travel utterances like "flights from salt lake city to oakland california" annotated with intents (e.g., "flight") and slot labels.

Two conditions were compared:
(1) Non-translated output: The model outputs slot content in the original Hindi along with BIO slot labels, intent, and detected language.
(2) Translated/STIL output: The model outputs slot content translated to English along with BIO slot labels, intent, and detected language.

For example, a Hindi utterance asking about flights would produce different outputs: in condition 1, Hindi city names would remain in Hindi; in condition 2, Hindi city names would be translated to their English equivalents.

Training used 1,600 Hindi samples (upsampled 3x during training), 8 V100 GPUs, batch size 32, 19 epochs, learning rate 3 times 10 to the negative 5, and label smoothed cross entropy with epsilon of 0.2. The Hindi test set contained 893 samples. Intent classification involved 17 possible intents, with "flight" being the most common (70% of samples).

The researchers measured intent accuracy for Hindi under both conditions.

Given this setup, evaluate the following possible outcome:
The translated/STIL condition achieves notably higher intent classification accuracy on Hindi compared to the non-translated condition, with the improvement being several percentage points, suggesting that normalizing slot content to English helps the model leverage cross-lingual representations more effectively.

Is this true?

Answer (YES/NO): NO